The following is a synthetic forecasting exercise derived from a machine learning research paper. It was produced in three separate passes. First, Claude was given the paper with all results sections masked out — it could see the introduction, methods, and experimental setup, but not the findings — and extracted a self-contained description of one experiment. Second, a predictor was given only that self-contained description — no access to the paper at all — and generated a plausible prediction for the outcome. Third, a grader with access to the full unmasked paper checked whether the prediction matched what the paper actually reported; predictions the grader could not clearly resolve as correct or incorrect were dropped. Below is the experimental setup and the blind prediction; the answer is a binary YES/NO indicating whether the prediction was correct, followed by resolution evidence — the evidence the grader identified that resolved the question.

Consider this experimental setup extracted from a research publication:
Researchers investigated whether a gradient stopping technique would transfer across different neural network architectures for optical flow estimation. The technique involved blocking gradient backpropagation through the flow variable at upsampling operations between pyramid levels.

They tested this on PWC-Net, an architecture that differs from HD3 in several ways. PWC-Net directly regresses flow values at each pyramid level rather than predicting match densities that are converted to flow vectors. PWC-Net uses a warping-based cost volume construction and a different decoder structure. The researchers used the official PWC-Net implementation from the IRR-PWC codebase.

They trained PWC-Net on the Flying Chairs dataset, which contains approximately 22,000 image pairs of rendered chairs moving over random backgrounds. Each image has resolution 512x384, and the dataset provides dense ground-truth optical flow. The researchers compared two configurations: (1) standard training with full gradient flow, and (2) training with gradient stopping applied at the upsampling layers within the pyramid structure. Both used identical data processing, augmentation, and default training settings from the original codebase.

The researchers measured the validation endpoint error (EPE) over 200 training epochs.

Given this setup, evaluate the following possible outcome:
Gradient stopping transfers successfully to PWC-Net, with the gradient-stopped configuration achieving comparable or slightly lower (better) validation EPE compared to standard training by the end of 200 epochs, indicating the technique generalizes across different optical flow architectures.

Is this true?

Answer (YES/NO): YES